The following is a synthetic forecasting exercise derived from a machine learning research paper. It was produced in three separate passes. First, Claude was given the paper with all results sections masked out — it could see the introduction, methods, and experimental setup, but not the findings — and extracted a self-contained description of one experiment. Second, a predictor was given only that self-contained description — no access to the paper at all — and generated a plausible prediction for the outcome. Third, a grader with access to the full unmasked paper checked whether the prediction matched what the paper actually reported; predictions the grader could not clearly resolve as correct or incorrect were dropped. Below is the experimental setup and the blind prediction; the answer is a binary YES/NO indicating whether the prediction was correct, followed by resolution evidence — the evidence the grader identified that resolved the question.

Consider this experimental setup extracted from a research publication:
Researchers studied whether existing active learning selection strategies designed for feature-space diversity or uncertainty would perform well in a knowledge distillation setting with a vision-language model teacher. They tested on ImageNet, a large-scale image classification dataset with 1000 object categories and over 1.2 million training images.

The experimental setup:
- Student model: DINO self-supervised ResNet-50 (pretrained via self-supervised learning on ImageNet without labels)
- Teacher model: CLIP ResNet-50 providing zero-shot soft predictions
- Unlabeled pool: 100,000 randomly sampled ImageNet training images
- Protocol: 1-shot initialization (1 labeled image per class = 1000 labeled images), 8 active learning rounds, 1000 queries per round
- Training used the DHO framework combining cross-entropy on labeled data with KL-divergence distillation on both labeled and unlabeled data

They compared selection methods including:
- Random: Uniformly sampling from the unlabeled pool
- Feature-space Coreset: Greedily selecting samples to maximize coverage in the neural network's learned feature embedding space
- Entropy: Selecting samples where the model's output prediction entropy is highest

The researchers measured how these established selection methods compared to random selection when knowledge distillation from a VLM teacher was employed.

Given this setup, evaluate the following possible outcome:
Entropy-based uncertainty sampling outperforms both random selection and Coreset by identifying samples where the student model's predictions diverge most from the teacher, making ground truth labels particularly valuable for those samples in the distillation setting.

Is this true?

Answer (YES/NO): NO